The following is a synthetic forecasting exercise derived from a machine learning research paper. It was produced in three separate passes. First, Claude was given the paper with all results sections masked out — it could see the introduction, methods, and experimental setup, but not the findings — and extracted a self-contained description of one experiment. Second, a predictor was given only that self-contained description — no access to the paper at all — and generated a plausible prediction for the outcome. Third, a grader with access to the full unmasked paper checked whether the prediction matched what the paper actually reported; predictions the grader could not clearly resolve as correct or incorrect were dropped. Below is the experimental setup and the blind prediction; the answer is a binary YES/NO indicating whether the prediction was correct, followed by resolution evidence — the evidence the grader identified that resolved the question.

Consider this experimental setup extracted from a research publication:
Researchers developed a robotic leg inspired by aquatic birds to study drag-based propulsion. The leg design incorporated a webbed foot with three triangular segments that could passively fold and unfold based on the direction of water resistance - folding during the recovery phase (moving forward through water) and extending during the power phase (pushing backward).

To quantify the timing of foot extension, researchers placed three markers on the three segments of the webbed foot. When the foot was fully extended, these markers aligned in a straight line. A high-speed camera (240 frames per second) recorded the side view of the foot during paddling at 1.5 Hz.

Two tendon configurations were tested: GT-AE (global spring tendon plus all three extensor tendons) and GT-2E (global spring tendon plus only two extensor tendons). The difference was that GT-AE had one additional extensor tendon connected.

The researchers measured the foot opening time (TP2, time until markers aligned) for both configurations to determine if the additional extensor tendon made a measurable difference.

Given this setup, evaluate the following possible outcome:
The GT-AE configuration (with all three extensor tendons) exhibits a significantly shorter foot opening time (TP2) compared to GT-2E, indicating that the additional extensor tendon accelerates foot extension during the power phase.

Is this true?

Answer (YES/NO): NO